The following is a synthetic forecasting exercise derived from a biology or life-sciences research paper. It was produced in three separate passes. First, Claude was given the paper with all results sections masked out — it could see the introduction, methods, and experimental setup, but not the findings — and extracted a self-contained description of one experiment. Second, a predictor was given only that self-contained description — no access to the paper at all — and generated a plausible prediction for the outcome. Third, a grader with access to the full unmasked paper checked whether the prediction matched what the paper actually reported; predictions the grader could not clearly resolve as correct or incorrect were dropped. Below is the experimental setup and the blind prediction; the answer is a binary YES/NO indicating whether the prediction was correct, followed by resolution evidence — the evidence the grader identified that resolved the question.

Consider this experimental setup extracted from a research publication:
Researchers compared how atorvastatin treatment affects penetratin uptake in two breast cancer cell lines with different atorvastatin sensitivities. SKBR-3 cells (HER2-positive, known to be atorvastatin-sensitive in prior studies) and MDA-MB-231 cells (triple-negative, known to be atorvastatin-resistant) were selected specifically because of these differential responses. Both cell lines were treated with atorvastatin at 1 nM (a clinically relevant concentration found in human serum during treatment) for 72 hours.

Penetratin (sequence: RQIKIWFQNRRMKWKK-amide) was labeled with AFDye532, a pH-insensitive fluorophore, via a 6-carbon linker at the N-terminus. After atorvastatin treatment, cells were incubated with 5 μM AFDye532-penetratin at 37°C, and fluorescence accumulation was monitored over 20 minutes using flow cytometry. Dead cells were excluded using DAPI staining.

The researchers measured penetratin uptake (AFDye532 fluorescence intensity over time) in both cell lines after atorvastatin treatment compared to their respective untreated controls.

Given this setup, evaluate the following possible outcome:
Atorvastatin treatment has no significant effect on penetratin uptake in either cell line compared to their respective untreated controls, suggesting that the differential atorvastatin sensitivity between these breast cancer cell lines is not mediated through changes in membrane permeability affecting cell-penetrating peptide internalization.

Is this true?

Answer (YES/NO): NO